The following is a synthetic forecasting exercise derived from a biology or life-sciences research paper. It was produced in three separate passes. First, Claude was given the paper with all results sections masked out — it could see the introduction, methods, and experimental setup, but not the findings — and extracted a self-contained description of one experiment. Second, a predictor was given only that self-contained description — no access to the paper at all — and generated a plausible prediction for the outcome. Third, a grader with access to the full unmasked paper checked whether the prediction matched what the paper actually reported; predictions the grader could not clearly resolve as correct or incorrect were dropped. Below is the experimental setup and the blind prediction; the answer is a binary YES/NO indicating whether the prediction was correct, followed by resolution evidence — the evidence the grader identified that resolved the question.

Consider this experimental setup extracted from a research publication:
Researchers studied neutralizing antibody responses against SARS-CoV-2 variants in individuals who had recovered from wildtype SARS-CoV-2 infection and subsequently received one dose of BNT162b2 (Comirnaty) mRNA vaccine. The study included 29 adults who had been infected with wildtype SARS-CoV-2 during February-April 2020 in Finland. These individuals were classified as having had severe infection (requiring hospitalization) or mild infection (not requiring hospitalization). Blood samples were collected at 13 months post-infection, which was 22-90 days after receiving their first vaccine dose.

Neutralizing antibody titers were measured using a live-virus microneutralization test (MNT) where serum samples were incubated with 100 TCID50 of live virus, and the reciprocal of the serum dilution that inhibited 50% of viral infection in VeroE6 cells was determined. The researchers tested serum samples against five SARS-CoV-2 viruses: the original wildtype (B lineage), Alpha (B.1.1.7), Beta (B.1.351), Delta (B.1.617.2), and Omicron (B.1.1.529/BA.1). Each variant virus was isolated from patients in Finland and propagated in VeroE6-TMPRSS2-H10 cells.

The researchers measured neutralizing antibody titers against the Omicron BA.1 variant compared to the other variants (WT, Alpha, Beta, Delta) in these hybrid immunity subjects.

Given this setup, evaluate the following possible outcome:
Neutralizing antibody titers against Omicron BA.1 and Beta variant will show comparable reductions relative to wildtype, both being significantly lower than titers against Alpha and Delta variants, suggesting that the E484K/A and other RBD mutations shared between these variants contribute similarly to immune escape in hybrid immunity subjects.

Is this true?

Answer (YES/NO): NO